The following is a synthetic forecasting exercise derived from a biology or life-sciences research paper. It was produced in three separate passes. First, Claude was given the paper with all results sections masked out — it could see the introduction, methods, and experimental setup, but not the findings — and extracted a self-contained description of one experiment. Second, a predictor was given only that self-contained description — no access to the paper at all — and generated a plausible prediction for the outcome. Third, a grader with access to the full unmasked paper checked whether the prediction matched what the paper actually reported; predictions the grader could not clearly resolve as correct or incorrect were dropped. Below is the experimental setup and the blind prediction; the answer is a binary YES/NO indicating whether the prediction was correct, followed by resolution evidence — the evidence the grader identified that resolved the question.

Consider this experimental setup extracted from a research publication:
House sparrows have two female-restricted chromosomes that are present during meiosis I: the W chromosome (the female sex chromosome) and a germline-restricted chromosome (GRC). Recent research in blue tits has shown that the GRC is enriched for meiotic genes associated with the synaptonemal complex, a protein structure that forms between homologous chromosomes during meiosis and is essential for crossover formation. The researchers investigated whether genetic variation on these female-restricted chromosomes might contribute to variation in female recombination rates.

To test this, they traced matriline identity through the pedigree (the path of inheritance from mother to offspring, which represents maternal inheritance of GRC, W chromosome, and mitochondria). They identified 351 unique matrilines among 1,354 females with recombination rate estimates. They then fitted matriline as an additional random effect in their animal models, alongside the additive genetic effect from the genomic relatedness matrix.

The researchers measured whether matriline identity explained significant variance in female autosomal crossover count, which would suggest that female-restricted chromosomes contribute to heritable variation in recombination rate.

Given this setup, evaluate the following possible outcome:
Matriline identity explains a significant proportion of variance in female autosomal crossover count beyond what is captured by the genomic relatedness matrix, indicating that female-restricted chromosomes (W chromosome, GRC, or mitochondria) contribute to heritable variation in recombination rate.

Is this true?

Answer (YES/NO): NO